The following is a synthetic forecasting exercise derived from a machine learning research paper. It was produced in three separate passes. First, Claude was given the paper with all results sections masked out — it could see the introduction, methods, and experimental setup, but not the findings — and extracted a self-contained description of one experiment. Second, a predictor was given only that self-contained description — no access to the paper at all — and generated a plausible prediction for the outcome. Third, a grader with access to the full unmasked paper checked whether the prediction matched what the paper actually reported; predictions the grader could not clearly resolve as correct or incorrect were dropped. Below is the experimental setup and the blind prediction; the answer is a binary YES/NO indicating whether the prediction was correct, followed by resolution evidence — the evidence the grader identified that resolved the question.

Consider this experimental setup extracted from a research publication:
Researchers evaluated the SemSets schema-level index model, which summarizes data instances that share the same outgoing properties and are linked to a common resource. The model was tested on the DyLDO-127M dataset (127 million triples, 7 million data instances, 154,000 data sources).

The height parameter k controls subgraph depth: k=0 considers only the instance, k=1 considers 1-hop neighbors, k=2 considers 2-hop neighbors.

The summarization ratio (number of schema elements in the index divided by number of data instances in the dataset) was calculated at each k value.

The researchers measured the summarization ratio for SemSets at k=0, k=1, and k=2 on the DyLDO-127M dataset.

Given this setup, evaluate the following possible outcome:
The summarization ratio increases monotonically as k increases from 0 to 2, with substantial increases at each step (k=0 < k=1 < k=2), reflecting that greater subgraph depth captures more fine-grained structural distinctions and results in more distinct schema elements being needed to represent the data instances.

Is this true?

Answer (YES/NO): NO